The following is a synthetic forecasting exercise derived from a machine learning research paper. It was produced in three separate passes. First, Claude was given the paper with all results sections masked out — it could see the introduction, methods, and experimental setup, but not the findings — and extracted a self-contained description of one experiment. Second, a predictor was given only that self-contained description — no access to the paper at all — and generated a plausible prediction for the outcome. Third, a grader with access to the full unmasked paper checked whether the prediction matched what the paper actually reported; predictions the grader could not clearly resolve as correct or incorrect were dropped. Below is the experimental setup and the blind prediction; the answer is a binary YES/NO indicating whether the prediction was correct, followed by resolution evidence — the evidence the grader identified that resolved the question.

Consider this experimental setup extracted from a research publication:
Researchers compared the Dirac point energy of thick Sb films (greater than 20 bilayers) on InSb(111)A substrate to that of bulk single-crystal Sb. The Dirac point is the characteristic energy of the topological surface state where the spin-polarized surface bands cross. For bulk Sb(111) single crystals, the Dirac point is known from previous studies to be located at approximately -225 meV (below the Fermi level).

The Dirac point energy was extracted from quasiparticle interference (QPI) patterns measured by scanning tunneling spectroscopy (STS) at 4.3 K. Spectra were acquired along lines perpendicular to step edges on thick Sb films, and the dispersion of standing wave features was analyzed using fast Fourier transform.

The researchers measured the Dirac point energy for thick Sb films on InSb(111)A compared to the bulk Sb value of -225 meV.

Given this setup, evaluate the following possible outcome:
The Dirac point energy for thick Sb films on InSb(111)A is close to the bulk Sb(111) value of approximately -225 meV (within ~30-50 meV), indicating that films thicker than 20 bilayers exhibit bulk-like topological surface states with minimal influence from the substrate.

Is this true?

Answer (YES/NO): NO